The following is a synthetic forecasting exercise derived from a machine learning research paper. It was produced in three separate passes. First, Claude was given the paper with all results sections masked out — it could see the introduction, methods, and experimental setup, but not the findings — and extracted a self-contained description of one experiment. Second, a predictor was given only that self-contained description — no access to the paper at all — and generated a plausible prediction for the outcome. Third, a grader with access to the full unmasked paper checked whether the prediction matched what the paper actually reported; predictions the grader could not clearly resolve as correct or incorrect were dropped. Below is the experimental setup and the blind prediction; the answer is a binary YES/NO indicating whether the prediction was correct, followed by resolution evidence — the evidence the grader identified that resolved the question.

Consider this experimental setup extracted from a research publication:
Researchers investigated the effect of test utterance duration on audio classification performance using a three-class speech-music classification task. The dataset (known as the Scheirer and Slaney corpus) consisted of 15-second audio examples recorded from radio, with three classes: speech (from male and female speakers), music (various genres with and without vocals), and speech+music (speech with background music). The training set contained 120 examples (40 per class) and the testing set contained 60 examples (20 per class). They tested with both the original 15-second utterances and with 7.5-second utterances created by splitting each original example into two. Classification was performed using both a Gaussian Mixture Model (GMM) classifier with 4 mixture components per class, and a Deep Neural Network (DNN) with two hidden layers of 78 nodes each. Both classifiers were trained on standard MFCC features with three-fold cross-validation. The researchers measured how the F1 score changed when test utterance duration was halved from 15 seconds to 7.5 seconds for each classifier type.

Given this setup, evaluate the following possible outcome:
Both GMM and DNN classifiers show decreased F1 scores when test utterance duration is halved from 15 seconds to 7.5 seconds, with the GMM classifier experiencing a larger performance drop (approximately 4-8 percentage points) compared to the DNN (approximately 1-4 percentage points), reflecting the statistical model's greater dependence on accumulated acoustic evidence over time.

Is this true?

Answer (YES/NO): NO